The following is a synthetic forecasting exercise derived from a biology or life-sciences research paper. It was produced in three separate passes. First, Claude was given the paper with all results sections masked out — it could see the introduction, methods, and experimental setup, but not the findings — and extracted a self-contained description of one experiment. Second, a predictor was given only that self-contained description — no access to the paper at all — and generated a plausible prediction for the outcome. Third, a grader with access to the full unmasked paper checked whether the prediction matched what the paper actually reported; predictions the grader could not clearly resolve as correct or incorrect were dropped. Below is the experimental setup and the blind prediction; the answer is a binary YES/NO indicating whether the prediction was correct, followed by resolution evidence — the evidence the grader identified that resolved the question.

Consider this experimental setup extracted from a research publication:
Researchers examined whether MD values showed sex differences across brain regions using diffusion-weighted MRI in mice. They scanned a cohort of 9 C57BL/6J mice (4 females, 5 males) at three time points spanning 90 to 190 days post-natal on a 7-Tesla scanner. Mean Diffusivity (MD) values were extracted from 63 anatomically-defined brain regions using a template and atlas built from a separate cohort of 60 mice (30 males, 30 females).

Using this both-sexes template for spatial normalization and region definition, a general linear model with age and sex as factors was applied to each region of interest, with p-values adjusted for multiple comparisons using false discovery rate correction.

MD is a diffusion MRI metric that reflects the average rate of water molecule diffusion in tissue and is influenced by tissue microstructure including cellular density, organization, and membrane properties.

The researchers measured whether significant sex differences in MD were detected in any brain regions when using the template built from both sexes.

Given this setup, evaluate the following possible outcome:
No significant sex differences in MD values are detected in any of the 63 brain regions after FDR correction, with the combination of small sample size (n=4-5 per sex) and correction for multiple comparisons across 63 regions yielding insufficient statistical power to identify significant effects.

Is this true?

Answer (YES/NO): NO